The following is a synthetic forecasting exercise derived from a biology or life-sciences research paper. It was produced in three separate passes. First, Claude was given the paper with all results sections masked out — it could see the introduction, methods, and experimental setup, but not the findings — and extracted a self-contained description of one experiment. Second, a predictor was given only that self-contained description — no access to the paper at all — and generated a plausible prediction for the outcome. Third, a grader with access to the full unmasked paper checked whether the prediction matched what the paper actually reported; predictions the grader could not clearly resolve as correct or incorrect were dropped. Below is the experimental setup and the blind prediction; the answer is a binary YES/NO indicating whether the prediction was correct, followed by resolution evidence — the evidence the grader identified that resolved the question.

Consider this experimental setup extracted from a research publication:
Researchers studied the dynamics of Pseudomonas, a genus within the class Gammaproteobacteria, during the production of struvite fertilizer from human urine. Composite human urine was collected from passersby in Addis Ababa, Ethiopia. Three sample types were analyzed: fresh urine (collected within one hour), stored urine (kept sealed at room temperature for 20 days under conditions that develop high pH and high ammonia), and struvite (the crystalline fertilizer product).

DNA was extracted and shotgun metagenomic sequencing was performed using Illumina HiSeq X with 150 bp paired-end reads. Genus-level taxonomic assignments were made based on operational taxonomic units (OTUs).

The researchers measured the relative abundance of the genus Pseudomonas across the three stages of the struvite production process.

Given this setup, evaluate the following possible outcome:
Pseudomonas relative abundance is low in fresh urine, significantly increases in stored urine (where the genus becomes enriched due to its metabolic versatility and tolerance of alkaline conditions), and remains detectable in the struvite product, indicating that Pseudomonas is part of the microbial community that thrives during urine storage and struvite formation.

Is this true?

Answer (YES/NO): NO